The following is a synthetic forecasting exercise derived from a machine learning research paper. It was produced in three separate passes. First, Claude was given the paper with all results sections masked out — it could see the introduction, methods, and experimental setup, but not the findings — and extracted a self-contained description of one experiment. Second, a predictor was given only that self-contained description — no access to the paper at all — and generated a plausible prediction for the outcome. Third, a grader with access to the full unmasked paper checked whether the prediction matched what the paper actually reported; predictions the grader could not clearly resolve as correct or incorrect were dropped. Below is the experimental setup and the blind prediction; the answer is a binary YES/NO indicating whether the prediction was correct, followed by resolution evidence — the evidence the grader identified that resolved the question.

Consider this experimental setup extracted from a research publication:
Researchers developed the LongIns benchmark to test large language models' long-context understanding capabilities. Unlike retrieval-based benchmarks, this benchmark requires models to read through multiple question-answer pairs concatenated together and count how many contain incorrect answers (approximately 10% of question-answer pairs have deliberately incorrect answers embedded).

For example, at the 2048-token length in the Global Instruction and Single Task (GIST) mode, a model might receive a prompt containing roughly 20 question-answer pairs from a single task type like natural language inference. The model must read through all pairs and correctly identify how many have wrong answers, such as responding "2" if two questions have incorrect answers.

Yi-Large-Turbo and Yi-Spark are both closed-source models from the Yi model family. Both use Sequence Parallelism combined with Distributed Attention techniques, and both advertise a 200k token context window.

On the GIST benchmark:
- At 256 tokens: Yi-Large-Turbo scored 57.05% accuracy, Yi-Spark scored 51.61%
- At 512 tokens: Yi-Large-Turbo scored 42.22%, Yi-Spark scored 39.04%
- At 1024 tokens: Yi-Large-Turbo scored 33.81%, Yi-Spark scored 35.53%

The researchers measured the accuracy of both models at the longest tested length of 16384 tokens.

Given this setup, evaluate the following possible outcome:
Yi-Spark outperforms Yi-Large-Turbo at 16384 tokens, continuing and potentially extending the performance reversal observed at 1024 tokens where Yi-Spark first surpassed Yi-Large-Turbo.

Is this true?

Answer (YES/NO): NO